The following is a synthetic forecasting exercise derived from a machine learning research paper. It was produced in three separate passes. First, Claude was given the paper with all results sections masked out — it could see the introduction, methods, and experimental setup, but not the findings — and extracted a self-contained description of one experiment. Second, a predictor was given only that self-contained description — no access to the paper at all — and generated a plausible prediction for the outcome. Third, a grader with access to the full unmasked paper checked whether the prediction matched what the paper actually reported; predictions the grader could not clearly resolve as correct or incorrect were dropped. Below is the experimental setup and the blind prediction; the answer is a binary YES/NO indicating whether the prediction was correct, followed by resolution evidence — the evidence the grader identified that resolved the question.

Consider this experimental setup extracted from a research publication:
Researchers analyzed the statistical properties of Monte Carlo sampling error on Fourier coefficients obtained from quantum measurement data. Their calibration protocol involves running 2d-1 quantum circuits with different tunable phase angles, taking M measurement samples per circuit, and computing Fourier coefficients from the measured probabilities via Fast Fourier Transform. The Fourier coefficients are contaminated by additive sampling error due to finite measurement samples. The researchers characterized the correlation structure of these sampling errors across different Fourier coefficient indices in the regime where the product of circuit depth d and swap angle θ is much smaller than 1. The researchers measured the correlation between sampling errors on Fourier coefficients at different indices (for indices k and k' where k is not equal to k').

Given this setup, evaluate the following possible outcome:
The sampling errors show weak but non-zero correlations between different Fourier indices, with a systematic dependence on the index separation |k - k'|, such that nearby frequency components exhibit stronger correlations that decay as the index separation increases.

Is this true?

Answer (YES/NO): NO